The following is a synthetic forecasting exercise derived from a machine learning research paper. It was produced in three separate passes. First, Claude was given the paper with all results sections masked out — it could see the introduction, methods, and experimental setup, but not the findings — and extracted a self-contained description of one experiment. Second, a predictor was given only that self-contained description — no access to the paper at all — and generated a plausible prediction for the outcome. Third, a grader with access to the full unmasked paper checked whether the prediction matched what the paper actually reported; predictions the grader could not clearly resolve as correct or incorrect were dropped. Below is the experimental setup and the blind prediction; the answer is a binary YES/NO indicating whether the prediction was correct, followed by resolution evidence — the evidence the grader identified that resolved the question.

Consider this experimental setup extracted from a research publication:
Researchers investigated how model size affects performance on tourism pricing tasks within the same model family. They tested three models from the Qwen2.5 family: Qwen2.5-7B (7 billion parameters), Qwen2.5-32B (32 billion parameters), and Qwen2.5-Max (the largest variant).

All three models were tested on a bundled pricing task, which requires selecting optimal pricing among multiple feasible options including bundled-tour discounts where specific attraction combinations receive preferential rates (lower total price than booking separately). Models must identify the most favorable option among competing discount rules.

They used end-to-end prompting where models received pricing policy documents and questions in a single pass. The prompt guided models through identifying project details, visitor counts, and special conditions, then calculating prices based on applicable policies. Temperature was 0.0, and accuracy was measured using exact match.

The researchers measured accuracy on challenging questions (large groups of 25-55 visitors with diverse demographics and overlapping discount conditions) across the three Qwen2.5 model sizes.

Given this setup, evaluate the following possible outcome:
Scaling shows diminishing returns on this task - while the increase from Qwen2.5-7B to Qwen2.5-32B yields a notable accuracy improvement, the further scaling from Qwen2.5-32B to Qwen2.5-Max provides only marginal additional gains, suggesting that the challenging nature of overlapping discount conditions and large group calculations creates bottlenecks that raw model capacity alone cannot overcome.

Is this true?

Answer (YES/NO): NO